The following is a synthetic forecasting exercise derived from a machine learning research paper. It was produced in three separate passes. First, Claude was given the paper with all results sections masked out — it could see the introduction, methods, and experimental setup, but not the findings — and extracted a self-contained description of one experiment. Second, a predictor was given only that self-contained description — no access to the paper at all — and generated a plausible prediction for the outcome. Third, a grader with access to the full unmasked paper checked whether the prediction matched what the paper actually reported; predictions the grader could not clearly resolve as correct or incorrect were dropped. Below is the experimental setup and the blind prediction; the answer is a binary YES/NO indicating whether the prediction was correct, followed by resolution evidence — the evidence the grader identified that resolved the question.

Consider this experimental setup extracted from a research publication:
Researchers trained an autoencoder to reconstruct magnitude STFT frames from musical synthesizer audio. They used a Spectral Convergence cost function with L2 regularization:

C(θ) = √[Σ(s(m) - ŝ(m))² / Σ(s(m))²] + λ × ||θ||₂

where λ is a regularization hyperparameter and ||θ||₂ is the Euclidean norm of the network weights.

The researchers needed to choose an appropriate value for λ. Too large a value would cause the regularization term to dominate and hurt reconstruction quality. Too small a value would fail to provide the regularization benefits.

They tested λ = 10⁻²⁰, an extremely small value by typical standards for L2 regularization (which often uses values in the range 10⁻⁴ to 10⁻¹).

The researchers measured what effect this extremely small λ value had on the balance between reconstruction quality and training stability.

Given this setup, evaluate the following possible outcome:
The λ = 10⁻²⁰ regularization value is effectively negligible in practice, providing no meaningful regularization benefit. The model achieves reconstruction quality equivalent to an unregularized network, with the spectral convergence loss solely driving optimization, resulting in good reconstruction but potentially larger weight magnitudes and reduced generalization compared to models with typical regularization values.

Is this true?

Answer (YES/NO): NO